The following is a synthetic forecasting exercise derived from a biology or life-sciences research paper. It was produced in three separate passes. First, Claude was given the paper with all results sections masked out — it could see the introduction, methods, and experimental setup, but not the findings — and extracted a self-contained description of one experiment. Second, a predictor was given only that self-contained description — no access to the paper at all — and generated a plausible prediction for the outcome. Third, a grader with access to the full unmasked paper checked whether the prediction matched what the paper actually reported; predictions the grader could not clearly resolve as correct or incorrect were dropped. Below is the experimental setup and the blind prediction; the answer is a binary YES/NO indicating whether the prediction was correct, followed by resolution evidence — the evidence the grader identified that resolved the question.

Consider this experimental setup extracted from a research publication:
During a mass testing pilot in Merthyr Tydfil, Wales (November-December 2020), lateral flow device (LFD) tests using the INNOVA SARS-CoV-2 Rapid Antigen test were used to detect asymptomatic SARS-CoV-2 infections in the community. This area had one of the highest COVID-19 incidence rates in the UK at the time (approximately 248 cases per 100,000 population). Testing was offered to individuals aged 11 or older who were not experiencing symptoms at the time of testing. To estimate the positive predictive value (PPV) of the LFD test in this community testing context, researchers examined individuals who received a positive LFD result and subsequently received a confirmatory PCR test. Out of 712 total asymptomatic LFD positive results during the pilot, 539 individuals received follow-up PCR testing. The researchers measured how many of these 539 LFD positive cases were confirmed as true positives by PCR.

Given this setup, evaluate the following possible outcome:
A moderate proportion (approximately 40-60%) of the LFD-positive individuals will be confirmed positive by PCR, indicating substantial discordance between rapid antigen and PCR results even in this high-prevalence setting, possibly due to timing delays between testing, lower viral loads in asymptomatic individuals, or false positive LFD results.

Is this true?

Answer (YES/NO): NO